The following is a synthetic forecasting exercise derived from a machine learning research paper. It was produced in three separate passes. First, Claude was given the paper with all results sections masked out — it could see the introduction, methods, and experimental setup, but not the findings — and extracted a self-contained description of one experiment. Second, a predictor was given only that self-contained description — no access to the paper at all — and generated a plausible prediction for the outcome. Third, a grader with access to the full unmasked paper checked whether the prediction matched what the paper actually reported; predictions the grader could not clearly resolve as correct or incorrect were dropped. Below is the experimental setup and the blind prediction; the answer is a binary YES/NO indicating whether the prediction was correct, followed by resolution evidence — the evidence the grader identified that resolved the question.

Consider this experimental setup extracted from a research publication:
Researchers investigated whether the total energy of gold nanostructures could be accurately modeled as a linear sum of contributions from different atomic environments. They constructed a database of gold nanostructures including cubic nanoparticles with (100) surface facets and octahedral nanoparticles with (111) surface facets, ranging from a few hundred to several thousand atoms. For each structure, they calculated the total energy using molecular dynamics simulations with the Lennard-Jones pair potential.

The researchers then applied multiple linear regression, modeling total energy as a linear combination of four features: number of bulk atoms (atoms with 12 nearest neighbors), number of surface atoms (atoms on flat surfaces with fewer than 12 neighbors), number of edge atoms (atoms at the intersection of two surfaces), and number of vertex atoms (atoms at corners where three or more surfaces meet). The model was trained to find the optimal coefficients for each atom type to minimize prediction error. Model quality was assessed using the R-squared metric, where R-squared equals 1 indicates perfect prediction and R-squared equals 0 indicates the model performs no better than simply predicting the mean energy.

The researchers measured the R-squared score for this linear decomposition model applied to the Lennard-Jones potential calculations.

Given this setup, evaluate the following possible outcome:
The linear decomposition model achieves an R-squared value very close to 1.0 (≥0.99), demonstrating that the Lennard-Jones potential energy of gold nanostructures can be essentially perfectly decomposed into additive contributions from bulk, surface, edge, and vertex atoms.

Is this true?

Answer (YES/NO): YES